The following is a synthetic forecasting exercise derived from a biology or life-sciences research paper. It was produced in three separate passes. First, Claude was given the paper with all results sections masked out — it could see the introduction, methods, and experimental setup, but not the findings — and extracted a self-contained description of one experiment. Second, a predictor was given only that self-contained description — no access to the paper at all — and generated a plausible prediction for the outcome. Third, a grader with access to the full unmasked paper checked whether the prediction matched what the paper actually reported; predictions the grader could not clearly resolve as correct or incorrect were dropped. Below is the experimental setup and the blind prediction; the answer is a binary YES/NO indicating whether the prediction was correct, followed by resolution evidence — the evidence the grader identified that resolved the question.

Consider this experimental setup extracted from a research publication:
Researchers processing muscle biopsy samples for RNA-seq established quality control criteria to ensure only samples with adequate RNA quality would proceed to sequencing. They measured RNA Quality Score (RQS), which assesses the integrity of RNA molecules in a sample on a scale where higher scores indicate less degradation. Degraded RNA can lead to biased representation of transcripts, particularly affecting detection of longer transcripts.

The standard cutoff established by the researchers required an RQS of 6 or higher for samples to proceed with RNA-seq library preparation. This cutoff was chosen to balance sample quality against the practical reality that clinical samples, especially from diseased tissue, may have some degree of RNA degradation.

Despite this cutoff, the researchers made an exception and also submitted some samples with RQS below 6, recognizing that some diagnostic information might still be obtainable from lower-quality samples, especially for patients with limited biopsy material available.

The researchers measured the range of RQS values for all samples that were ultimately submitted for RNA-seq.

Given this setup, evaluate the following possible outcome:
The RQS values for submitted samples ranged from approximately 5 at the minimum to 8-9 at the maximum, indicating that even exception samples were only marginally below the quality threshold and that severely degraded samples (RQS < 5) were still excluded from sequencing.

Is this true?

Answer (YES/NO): NO